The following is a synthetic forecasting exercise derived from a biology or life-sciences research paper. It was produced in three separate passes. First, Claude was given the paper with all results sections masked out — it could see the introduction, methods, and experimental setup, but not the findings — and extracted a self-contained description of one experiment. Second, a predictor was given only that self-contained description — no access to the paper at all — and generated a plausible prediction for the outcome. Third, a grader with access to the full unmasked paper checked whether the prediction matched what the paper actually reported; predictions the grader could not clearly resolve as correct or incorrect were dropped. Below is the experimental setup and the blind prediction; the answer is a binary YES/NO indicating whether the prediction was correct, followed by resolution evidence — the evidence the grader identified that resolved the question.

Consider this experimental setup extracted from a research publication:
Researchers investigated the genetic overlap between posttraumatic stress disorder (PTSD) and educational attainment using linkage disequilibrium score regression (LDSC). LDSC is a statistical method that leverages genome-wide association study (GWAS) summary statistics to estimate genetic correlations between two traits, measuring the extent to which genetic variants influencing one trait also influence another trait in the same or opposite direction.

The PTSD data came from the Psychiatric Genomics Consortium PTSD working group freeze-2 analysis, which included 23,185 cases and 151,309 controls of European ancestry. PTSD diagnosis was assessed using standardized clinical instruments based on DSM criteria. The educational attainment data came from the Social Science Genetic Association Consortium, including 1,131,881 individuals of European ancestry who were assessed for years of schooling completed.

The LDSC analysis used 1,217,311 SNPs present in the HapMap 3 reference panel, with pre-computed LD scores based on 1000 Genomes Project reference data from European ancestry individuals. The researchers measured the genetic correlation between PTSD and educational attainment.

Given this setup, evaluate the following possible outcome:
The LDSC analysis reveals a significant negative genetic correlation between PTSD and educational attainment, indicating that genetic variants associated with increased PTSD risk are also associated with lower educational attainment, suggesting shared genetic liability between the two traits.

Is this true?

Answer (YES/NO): YES